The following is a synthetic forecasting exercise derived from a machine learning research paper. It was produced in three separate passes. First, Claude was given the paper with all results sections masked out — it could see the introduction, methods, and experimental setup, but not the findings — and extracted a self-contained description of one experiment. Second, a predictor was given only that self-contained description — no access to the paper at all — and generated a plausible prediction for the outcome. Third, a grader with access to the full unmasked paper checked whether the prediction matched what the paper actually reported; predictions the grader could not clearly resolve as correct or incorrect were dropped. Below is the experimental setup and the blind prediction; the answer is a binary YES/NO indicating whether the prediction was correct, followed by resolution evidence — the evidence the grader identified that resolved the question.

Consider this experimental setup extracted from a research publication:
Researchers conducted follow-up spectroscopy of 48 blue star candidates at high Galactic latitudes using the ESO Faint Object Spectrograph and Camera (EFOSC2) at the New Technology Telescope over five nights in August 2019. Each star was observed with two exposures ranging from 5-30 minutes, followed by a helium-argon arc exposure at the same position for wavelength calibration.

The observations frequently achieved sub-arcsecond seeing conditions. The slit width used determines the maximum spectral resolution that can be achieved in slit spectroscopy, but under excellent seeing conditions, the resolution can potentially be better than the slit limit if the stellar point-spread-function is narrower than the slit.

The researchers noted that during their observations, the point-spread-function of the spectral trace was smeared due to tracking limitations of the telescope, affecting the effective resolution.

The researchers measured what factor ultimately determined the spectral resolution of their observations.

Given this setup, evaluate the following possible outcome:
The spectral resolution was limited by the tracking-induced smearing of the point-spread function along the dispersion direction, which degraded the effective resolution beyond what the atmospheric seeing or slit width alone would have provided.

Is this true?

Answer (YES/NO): NO